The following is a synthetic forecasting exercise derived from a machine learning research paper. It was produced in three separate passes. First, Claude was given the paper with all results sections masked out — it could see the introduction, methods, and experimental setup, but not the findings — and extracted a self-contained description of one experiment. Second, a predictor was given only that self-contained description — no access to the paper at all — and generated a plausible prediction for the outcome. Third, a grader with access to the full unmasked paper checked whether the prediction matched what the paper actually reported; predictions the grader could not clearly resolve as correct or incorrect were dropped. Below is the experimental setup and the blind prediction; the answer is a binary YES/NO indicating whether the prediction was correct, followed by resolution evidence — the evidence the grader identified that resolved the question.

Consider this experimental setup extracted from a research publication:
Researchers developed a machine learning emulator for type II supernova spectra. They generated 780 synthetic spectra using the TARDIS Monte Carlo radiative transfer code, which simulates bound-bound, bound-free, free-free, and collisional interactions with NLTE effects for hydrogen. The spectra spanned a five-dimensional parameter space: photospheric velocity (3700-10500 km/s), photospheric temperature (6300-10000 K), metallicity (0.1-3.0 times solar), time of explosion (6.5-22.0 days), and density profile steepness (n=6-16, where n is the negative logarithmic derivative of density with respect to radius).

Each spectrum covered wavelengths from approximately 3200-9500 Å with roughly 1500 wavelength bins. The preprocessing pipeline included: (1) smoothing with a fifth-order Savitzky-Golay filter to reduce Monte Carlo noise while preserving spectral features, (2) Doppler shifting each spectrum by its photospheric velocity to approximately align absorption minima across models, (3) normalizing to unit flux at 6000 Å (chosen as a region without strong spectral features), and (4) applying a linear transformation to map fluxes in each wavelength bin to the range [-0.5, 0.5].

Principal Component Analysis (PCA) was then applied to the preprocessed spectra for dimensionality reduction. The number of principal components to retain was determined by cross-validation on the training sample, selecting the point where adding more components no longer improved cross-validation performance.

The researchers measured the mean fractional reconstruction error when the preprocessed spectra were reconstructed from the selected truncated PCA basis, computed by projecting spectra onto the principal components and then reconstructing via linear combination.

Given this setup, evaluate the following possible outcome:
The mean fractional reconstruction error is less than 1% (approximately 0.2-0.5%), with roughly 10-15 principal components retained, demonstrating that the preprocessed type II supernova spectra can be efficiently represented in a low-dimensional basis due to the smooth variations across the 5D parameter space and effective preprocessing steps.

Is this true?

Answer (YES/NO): NO